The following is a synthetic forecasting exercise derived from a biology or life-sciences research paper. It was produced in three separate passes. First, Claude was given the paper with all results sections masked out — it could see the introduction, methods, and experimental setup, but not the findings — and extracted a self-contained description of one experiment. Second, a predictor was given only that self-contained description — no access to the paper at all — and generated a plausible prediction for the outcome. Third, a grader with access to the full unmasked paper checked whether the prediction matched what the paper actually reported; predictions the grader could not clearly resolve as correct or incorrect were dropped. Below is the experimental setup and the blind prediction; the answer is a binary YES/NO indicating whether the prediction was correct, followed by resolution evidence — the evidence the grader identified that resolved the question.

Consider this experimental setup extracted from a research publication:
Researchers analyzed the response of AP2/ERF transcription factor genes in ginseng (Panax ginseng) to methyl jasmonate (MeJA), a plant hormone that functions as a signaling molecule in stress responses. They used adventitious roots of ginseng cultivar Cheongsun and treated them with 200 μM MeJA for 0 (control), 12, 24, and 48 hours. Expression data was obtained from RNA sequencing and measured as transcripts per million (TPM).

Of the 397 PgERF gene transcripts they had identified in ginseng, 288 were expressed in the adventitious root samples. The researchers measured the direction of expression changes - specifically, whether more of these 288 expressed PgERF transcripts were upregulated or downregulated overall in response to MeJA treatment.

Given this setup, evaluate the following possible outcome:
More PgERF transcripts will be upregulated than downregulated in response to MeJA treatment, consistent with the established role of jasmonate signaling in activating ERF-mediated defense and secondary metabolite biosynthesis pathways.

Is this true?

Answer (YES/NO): NO